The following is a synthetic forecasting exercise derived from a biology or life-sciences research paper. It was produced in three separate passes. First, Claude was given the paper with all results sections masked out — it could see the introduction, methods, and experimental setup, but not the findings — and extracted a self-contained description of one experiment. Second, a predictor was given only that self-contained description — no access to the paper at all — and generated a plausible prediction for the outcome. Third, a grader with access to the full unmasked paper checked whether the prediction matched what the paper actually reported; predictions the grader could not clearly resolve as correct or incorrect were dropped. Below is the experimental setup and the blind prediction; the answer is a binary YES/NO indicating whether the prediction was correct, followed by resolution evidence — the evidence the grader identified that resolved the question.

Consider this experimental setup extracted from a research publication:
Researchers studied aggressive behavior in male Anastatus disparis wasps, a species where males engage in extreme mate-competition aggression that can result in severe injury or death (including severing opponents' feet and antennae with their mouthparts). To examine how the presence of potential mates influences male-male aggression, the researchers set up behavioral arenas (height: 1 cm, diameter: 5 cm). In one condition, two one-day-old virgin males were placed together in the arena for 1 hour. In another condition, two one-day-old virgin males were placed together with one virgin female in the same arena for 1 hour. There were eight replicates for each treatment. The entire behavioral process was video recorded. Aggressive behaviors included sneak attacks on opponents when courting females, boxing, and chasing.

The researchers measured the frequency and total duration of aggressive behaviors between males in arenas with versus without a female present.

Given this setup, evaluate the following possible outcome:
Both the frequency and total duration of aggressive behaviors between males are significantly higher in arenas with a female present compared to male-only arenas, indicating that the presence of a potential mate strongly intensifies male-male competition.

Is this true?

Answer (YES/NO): YES